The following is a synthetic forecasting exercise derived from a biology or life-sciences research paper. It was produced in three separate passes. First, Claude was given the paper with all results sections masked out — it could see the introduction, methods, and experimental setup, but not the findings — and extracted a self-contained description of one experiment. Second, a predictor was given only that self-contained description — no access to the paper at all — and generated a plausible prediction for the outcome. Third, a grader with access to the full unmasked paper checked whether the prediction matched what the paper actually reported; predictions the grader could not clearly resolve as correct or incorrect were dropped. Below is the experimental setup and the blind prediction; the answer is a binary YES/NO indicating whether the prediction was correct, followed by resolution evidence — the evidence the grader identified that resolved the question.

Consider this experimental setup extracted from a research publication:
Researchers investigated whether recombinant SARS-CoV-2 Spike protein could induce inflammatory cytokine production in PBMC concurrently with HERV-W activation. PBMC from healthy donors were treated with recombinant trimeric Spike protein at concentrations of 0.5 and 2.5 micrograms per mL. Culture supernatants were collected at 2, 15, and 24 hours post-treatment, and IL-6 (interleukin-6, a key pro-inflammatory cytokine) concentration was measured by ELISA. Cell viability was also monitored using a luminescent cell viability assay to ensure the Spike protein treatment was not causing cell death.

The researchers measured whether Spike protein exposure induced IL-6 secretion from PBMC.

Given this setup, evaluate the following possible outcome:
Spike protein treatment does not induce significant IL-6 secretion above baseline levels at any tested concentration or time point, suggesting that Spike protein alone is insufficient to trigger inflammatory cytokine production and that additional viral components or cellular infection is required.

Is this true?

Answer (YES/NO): NO